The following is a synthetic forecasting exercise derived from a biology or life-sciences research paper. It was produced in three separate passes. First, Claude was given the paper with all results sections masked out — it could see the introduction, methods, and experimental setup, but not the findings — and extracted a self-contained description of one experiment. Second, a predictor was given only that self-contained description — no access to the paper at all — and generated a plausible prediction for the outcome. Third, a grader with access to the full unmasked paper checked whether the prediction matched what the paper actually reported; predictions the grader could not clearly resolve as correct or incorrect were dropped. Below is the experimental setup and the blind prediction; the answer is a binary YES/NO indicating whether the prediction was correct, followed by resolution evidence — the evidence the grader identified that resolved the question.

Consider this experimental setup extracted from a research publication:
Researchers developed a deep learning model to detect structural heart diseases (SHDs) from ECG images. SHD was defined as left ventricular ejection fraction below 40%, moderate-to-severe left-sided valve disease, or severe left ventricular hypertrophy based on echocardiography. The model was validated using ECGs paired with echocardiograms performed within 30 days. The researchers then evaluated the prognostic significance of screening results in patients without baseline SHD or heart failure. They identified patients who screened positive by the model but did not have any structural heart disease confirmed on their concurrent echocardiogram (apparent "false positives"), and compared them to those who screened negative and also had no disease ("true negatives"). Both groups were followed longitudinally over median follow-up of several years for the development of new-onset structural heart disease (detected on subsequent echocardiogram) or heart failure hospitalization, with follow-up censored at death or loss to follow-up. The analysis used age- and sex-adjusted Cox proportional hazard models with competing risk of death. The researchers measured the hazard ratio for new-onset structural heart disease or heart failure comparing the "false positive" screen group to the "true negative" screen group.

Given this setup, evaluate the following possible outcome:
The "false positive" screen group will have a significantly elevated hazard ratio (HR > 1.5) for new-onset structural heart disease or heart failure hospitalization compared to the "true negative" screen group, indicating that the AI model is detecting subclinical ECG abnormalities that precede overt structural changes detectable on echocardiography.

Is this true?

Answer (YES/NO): YES